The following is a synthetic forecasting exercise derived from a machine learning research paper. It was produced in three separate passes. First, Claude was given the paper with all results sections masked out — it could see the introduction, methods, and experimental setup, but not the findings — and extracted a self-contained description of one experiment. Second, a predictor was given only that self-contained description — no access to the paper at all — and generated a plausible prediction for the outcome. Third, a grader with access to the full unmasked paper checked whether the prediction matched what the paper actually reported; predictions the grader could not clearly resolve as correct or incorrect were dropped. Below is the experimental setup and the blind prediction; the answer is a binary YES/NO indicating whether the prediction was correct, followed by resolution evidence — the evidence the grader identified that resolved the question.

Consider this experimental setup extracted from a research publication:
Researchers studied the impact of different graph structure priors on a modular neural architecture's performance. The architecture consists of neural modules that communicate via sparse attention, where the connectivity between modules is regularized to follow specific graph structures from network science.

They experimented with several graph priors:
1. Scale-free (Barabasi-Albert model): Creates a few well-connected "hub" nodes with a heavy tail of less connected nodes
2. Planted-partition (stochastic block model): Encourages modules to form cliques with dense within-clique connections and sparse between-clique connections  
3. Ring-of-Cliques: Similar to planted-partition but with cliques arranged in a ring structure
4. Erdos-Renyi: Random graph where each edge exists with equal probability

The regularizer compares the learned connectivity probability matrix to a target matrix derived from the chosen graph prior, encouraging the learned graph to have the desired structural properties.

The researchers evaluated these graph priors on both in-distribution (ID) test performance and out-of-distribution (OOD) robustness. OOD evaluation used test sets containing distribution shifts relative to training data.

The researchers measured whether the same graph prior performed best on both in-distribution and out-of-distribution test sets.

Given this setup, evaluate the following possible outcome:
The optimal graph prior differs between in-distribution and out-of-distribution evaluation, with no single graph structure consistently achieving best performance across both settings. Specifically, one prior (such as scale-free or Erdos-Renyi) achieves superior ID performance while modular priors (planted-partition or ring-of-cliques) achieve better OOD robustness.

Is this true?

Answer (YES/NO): YES